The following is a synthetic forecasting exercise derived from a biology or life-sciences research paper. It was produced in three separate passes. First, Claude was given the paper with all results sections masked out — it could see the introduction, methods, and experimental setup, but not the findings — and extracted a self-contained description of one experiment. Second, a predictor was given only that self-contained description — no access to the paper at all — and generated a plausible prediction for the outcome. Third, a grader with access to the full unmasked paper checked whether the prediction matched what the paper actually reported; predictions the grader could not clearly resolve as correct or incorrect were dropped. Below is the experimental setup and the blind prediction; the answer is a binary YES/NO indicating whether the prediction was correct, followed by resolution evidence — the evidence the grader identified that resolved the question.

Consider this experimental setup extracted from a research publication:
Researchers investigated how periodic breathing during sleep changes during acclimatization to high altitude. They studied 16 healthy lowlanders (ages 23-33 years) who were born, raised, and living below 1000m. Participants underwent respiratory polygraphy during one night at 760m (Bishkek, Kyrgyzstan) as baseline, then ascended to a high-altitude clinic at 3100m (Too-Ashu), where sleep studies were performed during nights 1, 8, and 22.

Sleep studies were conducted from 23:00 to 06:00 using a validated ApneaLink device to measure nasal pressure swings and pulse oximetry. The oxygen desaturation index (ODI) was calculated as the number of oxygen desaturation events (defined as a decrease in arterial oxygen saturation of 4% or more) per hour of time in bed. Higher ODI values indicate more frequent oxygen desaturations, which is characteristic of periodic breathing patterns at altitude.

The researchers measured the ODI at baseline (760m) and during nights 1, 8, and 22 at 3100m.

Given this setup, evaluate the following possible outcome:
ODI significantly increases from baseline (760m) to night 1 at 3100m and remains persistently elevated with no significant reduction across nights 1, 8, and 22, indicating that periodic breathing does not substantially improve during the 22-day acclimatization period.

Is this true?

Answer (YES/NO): YES